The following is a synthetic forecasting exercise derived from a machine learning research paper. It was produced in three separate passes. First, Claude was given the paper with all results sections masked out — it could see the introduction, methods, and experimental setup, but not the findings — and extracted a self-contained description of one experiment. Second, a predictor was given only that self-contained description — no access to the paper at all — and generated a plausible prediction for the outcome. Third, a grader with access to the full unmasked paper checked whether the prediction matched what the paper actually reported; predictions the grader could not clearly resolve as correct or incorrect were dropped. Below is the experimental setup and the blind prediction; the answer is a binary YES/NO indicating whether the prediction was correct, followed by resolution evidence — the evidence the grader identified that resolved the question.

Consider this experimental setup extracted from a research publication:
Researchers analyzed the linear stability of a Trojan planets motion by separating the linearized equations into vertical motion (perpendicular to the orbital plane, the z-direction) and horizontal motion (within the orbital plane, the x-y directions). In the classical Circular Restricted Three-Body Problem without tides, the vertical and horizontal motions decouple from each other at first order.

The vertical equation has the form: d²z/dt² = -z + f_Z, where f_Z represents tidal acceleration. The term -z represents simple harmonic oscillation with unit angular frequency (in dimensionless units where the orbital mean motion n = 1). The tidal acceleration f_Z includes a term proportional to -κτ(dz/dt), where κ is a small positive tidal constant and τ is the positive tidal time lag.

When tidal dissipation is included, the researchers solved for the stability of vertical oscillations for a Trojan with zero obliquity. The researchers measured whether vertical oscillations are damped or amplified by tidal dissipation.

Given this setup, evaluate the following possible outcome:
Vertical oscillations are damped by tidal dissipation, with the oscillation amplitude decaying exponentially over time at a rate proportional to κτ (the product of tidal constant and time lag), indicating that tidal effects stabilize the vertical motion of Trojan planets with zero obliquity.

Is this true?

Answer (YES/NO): YES